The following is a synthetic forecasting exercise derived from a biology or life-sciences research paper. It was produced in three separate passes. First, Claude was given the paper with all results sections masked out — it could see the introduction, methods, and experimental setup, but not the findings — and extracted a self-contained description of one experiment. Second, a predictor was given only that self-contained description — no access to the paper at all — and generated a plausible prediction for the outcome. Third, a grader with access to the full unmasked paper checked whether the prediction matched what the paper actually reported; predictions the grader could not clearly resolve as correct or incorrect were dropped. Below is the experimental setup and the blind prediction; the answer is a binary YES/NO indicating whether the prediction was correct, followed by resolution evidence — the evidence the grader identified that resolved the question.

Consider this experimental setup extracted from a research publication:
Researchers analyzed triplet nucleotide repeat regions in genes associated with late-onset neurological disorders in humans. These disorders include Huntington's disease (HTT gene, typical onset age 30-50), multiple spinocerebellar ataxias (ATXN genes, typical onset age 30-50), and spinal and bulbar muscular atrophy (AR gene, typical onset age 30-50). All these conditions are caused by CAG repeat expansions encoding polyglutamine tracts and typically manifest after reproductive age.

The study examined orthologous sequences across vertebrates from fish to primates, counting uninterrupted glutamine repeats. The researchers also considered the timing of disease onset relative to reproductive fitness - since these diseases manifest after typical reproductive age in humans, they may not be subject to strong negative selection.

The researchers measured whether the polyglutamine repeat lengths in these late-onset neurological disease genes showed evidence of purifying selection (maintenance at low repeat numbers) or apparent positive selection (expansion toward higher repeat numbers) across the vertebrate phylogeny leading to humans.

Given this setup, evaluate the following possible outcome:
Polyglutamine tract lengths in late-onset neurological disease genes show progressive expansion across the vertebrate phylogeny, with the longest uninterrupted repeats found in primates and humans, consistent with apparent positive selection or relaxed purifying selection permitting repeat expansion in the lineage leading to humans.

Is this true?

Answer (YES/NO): YES